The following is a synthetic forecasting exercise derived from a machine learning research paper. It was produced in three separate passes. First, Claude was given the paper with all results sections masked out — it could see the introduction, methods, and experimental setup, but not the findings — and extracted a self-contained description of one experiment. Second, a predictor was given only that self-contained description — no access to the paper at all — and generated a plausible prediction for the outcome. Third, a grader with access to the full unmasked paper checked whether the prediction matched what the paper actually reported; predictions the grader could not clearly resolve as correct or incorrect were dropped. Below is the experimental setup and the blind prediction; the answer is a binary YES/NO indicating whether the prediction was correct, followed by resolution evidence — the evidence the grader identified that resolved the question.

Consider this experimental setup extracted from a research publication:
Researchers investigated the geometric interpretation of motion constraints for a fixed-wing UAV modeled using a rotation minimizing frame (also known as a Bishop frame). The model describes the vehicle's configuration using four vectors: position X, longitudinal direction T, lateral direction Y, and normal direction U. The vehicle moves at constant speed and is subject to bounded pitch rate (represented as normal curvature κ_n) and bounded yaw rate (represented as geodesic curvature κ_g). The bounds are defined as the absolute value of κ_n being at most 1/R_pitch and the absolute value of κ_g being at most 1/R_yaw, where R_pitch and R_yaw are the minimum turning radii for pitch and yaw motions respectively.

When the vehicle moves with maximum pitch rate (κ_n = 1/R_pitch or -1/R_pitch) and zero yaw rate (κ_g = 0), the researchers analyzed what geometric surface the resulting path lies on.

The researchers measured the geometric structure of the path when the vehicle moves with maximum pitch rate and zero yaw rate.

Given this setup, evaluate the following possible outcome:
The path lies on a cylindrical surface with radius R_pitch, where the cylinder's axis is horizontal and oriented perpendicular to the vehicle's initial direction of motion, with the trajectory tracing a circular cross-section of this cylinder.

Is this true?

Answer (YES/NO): NO